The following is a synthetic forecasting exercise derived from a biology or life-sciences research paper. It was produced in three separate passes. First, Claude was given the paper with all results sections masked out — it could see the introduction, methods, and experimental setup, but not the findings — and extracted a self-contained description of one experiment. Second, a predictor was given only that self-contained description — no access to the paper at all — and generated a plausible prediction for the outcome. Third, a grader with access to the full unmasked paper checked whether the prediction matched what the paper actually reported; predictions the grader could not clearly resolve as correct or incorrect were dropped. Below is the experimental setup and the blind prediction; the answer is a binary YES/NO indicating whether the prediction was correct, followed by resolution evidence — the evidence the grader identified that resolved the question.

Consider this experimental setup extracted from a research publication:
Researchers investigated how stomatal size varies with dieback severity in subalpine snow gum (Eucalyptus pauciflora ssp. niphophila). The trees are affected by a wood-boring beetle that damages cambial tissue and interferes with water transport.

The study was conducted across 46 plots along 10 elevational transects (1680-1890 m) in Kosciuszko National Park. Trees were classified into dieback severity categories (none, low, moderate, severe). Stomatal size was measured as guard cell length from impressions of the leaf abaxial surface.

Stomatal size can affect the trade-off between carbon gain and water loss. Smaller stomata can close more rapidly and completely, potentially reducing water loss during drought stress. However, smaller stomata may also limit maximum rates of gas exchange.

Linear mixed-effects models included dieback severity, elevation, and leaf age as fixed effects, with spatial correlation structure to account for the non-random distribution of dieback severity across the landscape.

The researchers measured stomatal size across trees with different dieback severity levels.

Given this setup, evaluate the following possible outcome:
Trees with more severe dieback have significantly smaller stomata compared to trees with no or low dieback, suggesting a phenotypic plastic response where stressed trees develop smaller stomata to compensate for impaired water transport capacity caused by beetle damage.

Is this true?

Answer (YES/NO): YES